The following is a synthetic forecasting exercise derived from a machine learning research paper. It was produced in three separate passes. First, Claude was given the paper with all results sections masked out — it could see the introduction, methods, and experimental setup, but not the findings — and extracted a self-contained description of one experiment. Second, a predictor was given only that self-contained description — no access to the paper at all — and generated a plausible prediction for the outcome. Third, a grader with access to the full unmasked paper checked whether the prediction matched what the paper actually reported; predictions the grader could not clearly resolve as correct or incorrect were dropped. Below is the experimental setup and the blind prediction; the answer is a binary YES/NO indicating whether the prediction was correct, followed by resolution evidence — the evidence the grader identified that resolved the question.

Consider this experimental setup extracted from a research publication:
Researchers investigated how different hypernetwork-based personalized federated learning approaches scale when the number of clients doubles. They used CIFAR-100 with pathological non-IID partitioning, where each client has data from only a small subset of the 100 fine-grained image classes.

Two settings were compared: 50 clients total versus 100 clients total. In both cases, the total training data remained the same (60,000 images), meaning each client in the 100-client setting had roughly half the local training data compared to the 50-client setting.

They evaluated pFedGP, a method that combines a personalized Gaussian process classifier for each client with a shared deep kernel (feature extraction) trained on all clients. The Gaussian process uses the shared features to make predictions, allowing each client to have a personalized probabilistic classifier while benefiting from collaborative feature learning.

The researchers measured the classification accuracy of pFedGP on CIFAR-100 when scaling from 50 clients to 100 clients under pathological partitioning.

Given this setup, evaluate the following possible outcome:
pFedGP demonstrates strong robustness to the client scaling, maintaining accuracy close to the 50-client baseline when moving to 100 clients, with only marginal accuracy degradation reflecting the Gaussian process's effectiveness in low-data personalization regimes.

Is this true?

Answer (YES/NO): YES